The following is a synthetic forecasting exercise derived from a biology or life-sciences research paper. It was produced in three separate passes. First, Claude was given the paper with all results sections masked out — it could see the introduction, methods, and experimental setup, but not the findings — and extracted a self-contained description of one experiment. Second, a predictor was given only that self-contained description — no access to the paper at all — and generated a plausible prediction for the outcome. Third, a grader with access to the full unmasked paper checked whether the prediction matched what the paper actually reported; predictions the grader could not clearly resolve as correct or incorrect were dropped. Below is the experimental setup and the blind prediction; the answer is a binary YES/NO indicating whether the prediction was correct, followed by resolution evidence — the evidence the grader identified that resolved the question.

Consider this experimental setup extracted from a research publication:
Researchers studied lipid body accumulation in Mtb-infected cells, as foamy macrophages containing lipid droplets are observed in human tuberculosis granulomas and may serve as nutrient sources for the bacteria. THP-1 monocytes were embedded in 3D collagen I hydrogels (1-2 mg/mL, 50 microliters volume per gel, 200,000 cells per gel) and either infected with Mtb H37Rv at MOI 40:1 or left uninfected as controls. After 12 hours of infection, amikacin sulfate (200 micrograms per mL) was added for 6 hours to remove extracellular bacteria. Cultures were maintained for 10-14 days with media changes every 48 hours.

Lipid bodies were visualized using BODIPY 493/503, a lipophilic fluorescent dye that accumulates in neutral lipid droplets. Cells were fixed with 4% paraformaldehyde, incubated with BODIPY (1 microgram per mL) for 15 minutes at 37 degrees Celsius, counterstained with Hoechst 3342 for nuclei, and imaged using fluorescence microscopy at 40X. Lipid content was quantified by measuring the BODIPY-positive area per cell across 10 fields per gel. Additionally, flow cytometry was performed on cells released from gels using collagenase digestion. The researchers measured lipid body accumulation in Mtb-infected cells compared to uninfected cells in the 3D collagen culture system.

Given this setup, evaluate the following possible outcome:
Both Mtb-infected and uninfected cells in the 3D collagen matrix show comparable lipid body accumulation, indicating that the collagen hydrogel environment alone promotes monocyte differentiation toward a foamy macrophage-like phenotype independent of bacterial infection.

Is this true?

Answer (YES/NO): NO